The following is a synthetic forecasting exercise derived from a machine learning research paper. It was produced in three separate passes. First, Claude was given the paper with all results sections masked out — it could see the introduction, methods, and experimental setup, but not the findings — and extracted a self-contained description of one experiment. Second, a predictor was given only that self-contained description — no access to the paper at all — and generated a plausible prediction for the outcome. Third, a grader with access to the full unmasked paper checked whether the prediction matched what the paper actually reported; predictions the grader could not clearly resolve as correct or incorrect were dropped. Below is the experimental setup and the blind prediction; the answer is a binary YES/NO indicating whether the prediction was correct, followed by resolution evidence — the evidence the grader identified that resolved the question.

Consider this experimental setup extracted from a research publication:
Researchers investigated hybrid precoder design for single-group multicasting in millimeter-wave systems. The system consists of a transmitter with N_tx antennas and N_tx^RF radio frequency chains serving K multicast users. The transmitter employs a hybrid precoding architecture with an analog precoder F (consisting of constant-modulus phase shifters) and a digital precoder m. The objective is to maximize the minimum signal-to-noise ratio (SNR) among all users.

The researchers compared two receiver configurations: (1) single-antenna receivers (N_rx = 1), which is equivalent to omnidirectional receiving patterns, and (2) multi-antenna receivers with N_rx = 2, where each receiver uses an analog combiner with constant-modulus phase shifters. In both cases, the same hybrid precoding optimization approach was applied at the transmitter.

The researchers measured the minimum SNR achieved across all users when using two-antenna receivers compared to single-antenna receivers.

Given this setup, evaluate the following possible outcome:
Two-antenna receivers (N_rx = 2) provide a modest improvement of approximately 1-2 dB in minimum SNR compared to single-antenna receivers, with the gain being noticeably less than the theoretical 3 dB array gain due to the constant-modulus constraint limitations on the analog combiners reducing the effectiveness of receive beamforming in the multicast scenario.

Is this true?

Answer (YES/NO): NO